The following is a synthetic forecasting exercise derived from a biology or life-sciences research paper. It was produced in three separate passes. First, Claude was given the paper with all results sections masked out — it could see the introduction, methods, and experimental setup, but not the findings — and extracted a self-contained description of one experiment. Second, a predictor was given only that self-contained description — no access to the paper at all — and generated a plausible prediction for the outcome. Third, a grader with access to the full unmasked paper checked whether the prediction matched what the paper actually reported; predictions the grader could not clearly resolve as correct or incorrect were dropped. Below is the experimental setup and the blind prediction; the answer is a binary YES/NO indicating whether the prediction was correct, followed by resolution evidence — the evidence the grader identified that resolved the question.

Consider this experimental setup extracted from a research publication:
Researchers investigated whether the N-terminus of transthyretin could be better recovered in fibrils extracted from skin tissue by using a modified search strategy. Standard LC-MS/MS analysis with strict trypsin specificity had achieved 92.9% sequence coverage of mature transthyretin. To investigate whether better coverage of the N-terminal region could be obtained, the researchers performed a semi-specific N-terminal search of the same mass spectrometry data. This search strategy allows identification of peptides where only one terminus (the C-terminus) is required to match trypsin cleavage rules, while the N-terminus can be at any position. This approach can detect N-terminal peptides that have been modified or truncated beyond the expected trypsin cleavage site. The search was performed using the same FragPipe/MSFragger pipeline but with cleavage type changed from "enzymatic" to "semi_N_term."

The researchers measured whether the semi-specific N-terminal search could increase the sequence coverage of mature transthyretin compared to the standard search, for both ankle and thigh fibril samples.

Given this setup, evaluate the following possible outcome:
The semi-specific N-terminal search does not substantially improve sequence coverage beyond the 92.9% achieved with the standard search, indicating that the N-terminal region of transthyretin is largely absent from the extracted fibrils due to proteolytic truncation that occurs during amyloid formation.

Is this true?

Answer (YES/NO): NO